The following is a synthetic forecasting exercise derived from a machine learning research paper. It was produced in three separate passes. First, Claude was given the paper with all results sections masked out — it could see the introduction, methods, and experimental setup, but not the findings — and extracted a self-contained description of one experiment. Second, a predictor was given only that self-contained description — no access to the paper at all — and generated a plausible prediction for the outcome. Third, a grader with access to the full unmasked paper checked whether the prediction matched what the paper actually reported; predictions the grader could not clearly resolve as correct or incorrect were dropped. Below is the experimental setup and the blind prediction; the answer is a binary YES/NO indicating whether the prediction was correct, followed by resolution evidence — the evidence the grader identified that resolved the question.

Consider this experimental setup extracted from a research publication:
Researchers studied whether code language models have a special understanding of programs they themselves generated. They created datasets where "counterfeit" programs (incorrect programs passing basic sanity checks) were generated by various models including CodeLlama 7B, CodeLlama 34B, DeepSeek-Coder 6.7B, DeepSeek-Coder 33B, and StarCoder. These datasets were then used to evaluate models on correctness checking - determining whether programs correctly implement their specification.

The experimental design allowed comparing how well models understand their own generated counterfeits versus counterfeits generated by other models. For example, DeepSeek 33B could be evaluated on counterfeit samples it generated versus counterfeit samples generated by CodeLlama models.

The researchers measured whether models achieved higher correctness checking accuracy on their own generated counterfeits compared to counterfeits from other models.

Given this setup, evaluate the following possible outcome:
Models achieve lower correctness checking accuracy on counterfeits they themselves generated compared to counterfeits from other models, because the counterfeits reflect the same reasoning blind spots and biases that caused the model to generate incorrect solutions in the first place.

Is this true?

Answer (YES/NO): NO